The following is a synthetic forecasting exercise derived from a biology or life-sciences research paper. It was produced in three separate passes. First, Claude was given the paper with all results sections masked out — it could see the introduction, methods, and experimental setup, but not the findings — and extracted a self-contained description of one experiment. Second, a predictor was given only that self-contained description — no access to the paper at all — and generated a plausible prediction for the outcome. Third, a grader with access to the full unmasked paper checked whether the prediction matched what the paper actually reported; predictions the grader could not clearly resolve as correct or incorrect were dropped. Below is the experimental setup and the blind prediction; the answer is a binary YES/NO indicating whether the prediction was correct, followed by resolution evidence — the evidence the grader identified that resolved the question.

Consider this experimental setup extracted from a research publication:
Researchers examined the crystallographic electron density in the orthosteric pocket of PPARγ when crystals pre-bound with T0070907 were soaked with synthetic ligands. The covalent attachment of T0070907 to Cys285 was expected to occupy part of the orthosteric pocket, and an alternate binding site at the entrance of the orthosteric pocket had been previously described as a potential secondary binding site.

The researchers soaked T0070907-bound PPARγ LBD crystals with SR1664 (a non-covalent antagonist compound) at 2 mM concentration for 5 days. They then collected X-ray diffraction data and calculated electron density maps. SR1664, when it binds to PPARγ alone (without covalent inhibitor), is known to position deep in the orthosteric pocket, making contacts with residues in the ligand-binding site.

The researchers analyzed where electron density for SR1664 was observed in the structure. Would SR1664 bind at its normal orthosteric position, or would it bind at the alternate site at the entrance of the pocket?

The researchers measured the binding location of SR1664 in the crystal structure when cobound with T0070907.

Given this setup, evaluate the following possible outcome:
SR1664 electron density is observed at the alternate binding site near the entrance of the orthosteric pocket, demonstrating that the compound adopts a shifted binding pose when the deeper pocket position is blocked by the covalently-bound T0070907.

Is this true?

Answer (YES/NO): YES